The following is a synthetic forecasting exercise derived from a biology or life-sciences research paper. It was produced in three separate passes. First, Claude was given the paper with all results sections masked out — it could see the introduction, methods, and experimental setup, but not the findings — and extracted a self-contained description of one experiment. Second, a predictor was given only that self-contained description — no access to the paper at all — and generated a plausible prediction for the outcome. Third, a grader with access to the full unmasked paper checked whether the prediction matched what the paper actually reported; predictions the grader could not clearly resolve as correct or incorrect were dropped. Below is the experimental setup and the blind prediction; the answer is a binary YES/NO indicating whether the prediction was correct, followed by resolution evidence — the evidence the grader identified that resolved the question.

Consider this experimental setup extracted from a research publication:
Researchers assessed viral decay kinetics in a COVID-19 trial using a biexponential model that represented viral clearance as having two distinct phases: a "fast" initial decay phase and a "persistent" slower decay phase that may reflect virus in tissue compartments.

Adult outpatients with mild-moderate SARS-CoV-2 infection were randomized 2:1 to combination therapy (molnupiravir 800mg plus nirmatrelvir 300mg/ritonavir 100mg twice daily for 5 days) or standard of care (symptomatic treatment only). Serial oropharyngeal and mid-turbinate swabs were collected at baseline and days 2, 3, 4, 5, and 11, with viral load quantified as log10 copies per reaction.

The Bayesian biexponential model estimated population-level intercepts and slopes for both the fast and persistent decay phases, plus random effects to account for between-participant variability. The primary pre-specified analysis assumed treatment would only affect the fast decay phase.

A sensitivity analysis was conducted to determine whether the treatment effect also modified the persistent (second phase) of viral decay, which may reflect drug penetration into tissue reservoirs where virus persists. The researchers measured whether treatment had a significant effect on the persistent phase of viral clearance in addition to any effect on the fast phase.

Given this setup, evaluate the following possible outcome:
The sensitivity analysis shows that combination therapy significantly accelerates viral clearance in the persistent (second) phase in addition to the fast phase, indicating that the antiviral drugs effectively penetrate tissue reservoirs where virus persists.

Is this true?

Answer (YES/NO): NO